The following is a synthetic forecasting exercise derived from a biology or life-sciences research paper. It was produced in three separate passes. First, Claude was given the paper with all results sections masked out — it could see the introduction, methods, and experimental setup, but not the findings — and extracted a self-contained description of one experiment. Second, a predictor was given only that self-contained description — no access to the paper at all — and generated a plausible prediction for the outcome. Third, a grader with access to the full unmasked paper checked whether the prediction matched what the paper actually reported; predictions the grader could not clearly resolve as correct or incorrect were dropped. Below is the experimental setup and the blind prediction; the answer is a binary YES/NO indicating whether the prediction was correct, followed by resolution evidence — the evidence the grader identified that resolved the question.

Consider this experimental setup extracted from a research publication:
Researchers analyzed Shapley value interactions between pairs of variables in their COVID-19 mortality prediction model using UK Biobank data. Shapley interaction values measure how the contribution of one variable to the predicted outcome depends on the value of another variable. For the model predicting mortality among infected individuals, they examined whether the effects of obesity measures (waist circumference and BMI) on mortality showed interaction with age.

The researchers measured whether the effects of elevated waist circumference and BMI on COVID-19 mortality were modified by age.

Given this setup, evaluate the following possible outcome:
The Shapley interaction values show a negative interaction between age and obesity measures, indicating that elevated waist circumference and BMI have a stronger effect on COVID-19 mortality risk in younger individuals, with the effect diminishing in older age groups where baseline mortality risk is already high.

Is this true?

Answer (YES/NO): YES